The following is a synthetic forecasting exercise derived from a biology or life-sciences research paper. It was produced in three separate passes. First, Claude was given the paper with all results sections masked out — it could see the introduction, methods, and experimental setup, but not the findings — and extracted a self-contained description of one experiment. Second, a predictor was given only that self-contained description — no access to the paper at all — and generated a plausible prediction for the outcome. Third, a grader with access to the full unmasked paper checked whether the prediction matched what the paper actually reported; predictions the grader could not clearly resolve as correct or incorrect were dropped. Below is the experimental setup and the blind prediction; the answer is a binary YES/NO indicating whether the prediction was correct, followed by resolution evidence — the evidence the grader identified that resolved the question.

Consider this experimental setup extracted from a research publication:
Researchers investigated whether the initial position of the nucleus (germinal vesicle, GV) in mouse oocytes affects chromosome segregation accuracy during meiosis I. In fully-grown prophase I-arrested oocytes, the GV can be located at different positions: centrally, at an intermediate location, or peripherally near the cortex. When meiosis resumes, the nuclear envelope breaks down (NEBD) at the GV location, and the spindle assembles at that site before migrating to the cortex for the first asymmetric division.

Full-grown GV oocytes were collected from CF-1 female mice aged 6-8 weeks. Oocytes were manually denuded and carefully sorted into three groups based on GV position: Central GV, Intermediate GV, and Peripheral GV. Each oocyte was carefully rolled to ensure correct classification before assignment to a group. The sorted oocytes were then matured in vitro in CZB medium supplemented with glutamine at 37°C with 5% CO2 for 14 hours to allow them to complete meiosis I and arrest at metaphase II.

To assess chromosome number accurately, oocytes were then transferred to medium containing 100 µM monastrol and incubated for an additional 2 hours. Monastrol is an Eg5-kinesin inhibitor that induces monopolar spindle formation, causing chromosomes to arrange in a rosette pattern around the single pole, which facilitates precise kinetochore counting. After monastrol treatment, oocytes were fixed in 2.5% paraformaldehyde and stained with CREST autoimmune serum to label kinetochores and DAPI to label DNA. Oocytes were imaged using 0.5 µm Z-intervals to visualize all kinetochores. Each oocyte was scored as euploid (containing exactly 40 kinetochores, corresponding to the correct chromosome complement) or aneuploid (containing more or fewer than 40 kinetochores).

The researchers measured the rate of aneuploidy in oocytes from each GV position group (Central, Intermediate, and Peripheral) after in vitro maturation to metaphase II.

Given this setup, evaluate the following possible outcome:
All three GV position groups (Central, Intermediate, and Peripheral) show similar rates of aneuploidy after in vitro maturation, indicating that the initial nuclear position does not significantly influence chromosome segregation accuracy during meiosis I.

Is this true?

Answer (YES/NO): NO